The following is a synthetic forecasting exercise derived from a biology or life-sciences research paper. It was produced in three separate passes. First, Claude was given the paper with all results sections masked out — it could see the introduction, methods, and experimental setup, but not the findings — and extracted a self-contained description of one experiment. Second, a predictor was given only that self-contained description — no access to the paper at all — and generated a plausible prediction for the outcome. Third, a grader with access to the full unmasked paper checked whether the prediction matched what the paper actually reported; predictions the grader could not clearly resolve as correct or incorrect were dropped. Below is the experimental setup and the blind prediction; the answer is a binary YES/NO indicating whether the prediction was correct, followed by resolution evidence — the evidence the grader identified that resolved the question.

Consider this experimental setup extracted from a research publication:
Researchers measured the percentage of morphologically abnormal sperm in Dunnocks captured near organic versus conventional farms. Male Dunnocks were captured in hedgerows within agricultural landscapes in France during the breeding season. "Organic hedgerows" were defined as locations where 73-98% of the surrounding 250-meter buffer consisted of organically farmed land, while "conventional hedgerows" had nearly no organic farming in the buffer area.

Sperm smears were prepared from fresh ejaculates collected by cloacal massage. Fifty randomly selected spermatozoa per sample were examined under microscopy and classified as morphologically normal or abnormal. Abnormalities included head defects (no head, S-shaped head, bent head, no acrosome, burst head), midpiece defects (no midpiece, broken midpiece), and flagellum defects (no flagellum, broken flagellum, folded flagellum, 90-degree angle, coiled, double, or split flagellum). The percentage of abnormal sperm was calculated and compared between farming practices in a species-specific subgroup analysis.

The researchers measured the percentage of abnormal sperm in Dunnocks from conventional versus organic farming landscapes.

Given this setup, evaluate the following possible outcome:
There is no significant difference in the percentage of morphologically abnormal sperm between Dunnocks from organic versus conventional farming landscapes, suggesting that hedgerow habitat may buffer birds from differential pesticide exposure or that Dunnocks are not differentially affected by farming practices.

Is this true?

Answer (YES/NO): YES